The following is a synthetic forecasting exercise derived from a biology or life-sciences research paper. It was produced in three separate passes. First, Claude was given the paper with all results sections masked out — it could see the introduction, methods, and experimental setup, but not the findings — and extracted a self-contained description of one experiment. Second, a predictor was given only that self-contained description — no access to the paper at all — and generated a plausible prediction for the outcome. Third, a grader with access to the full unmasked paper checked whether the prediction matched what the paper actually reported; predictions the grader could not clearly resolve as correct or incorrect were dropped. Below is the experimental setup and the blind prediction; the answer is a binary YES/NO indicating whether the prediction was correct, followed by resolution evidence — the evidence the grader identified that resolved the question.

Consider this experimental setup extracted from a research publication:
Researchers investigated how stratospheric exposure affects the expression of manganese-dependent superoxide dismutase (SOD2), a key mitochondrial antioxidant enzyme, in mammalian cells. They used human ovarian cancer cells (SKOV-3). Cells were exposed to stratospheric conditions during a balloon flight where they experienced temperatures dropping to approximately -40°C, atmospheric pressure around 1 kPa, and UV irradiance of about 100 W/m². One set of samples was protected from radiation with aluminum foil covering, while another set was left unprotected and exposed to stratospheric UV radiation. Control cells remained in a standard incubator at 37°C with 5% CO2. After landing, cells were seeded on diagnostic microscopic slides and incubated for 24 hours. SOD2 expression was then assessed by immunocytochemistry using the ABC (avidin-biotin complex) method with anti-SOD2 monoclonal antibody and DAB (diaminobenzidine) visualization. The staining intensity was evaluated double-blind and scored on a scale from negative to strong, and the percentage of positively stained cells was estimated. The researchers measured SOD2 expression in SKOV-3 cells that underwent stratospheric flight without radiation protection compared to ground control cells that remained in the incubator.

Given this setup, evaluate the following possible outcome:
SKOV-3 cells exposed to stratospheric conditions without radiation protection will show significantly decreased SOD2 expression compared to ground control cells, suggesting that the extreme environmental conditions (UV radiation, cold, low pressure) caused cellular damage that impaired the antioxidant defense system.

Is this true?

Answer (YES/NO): YES